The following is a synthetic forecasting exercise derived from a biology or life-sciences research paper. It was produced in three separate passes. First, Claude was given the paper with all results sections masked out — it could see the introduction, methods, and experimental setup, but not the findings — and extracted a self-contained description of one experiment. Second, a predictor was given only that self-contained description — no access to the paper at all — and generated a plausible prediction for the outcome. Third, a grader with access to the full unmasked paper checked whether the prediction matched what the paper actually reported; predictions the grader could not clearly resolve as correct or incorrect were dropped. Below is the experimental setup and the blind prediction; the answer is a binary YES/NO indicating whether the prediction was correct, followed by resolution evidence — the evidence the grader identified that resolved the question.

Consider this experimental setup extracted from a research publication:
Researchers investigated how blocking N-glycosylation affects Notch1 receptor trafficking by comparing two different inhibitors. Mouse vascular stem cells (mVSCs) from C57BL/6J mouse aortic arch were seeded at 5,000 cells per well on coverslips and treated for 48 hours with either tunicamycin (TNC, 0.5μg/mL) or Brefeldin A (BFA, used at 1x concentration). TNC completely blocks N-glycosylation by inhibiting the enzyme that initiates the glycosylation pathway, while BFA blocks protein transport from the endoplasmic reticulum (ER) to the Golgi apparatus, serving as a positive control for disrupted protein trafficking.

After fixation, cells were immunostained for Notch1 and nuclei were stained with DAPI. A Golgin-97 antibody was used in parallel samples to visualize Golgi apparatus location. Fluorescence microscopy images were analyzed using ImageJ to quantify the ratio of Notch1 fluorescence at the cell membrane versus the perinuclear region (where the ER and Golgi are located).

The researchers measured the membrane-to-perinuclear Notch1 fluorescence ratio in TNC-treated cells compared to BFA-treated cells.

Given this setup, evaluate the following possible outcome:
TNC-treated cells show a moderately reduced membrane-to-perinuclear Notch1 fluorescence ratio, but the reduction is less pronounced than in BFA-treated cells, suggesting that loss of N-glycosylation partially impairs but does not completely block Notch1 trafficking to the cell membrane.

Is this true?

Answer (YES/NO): NO